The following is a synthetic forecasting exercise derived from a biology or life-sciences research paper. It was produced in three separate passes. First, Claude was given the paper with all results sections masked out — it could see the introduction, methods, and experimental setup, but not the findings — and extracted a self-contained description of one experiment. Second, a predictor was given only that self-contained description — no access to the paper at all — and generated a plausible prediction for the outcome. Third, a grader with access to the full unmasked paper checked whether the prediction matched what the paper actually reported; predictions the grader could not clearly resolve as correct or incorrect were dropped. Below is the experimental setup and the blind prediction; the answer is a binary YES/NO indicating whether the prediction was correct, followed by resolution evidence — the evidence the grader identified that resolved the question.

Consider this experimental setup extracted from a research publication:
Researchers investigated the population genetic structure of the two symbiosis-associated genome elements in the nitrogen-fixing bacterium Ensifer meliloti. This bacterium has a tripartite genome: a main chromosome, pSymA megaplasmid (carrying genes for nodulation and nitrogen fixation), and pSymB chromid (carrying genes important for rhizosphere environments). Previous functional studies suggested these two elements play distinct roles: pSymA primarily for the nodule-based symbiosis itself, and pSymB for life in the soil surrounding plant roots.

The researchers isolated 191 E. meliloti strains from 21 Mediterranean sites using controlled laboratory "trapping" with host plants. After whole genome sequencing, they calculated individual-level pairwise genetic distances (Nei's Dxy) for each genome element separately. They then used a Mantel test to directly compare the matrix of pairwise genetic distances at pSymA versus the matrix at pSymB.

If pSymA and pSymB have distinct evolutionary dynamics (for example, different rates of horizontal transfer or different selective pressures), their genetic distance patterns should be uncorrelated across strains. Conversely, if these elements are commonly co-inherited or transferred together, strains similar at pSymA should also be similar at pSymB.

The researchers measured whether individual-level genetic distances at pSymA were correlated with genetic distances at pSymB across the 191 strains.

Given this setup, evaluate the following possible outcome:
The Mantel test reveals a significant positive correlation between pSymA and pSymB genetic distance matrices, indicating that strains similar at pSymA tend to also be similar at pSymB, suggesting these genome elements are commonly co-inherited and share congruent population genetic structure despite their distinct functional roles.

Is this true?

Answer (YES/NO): YES